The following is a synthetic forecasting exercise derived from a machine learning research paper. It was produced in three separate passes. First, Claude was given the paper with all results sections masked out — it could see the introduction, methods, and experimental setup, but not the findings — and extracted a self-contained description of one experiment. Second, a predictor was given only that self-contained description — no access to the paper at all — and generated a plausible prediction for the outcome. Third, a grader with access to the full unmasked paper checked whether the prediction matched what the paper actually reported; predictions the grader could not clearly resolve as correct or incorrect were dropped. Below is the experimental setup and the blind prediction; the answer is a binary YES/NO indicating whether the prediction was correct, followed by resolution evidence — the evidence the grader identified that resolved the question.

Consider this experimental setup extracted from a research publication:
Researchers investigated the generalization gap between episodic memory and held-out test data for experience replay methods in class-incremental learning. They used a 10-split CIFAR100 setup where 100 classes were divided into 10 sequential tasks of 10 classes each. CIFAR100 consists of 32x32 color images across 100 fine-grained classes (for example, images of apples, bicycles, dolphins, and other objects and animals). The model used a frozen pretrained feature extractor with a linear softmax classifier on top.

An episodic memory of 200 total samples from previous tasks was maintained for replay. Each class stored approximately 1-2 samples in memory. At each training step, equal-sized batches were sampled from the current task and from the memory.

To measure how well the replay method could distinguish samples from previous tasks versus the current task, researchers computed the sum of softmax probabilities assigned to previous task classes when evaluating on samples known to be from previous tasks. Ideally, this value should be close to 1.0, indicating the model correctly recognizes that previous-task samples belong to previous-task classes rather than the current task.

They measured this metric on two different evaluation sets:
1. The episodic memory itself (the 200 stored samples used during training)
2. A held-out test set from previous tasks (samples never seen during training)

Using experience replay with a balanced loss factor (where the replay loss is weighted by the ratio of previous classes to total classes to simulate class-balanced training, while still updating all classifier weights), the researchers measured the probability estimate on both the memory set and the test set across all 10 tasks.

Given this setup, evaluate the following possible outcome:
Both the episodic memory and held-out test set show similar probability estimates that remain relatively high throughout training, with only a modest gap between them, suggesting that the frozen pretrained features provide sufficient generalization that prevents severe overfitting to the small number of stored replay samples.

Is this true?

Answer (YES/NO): NO